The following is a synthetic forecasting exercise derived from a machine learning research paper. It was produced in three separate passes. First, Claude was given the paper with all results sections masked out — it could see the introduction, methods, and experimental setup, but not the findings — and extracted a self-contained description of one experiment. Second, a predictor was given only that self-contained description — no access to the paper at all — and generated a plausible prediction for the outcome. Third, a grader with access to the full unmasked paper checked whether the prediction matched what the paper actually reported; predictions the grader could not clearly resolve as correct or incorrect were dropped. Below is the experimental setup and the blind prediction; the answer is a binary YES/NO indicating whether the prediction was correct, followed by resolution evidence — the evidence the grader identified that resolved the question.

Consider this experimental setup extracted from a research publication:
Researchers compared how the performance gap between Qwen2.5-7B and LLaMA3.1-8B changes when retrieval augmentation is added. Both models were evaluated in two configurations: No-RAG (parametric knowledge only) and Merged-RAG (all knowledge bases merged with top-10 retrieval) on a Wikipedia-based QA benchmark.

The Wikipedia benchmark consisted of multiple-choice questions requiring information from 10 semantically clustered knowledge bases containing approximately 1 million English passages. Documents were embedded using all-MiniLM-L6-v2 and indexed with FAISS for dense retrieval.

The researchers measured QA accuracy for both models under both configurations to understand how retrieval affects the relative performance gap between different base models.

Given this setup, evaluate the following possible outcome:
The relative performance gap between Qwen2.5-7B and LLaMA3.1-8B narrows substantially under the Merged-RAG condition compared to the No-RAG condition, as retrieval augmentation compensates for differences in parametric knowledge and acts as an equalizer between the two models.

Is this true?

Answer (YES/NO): YES